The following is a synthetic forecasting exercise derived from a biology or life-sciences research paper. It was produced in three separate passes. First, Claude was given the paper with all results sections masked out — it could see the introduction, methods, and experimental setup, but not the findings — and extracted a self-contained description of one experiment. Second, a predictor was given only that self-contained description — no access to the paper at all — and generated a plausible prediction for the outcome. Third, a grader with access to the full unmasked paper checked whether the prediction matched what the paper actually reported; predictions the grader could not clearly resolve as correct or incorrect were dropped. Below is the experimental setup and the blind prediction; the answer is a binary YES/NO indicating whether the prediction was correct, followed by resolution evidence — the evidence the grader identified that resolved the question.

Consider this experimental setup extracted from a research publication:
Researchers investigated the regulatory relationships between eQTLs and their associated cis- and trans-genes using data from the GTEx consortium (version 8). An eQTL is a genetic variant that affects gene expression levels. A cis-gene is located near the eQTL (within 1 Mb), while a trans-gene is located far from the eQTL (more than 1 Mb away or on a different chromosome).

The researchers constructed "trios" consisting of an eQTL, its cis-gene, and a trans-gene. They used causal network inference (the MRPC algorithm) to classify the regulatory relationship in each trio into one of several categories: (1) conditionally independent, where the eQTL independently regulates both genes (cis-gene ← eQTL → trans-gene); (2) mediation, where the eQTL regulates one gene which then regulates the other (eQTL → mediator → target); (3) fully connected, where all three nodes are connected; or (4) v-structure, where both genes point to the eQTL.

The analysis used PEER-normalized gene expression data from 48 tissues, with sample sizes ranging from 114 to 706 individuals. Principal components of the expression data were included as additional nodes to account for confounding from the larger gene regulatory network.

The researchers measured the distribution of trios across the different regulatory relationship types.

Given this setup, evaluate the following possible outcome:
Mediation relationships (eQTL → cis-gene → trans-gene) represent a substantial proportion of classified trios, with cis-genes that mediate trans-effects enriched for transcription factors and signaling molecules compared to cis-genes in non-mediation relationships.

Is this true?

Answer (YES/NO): NO